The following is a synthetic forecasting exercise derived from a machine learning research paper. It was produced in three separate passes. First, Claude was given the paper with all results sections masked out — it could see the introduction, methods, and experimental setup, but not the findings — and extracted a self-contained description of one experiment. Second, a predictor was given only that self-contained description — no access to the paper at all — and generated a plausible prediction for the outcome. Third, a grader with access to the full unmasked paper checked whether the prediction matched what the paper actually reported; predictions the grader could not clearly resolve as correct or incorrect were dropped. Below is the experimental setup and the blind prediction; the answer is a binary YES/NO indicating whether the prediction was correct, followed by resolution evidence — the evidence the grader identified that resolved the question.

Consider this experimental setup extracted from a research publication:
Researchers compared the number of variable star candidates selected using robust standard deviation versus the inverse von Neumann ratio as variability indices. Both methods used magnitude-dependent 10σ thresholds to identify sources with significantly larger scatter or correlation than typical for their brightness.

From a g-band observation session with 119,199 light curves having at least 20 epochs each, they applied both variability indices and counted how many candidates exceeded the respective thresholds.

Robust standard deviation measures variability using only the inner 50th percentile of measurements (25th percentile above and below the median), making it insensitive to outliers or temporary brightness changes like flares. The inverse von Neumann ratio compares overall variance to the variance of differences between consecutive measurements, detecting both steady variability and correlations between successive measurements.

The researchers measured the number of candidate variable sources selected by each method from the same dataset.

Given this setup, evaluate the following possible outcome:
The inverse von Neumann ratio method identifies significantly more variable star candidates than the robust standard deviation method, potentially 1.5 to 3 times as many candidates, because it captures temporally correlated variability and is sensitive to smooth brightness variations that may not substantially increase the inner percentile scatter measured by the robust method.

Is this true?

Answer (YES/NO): NO